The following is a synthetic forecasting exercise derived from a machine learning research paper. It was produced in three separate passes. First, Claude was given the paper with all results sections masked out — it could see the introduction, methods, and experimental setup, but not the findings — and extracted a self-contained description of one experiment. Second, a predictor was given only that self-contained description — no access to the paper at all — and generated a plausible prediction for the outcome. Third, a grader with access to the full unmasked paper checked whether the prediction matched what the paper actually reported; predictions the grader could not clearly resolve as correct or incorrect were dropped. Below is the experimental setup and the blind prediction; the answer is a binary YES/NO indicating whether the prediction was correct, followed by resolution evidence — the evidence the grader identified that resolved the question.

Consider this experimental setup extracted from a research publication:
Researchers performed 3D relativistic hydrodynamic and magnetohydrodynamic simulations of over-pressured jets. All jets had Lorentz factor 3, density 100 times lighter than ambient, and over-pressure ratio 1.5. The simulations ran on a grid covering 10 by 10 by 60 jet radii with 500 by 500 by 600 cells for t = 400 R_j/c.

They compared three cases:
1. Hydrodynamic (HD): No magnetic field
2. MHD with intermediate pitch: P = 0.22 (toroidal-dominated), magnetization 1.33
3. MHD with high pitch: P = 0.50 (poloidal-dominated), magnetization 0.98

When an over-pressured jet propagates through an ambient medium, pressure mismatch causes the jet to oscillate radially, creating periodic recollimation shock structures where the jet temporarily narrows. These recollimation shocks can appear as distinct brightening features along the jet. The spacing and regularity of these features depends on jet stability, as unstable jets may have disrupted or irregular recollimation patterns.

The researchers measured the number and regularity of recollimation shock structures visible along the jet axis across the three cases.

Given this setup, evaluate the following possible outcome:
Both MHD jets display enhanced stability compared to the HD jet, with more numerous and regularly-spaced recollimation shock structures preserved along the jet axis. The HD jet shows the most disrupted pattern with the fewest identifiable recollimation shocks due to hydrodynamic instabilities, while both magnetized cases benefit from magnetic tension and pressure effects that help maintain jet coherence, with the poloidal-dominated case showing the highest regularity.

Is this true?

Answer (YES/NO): NO